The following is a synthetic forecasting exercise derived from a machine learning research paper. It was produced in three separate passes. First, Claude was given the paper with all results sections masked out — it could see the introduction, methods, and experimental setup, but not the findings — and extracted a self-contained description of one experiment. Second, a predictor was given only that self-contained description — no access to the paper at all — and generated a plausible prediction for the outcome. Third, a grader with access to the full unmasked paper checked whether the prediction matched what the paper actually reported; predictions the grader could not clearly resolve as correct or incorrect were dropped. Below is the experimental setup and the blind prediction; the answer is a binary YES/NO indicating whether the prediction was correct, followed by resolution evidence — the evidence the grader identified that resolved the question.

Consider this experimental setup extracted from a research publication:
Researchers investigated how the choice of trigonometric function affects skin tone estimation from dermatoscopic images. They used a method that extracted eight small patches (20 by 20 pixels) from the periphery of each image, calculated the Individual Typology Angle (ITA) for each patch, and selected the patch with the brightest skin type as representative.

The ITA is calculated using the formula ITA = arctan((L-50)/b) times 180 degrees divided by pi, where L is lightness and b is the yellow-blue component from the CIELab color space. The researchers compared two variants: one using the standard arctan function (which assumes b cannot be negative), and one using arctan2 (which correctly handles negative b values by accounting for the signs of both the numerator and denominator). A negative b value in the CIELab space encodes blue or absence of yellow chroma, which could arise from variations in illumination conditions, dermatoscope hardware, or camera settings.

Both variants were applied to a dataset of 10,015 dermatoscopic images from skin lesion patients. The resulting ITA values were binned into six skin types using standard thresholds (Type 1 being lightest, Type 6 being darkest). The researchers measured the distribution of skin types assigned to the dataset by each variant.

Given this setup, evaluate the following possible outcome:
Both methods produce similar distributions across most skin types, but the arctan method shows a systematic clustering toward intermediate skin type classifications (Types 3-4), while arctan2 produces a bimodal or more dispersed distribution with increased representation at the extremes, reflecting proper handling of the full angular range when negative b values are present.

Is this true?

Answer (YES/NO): NO